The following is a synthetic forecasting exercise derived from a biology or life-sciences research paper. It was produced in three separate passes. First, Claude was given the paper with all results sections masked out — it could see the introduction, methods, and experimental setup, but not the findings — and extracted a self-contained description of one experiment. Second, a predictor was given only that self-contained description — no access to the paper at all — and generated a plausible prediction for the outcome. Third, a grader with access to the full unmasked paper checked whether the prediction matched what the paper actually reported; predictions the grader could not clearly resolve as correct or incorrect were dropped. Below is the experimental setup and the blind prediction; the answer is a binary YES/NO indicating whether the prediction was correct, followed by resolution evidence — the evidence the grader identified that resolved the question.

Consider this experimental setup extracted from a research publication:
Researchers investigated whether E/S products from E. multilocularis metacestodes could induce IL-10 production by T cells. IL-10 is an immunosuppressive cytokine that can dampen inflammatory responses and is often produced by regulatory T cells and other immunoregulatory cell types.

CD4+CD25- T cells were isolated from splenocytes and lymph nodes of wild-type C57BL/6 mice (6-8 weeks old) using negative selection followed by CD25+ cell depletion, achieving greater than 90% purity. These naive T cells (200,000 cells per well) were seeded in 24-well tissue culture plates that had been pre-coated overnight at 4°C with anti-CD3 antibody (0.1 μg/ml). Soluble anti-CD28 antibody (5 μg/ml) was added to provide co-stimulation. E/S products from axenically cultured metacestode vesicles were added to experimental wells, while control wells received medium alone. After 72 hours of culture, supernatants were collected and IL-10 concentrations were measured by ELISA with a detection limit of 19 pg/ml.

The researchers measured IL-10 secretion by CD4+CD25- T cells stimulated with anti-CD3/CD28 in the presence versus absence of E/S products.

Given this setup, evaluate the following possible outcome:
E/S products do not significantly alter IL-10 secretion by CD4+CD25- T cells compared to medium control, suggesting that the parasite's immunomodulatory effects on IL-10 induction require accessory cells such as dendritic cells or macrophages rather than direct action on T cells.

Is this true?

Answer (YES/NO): NO